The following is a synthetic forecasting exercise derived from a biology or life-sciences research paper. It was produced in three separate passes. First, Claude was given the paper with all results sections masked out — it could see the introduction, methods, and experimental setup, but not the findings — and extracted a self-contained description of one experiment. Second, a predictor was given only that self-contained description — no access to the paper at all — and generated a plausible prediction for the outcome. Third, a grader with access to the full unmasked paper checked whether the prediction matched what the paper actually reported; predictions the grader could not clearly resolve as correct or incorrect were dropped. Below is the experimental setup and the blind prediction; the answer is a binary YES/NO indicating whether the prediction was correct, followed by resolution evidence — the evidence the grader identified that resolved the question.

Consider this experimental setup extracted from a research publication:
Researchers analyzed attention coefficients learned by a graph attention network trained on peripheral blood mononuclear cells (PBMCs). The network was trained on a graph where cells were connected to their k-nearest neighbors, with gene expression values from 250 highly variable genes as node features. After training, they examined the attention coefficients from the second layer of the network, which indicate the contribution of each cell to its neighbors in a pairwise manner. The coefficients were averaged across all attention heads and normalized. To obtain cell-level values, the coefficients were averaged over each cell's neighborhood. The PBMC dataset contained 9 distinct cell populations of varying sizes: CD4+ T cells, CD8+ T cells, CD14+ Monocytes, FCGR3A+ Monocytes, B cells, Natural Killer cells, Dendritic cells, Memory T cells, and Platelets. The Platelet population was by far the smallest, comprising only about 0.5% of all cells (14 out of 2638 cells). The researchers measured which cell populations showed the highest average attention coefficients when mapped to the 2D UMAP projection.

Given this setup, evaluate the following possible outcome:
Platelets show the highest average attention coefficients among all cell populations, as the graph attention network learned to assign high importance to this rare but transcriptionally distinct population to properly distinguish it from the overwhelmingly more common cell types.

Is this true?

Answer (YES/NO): YES